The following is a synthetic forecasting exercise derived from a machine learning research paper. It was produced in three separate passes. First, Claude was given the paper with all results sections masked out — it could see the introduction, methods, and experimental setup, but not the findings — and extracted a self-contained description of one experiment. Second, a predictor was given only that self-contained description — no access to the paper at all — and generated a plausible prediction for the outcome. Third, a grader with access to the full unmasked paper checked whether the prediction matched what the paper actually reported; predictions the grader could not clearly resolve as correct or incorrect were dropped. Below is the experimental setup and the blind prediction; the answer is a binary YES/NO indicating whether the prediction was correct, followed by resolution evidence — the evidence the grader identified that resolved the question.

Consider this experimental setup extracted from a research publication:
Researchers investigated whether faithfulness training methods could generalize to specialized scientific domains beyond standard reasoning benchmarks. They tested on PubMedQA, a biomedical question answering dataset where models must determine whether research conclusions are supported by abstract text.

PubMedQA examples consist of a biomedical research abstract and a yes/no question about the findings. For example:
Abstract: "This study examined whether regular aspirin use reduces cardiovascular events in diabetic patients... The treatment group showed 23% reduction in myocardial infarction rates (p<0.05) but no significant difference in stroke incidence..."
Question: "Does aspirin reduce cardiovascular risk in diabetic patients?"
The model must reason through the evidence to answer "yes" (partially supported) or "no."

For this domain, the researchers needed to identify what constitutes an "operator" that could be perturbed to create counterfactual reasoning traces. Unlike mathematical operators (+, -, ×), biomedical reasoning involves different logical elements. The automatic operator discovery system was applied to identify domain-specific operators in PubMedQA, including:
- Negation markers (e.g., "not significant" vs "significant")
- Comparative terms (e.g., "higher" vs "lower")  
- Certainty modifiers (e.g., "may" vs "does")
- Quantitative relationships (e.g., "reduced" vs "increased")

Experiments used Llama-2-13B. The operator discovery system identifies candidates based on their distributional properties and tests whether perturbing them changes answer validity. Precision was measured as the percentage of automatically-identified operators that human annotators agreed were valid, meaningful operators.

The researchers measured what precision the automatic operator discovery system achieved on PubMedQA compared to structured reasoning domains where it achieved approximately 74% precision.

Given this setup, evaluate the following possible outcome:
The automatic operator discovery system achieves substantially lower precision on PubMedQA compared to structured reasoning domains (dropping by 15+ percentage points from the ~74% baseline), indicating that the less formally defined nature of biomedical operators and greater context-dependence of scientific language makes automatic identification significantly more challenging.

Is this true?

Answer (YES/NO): NO